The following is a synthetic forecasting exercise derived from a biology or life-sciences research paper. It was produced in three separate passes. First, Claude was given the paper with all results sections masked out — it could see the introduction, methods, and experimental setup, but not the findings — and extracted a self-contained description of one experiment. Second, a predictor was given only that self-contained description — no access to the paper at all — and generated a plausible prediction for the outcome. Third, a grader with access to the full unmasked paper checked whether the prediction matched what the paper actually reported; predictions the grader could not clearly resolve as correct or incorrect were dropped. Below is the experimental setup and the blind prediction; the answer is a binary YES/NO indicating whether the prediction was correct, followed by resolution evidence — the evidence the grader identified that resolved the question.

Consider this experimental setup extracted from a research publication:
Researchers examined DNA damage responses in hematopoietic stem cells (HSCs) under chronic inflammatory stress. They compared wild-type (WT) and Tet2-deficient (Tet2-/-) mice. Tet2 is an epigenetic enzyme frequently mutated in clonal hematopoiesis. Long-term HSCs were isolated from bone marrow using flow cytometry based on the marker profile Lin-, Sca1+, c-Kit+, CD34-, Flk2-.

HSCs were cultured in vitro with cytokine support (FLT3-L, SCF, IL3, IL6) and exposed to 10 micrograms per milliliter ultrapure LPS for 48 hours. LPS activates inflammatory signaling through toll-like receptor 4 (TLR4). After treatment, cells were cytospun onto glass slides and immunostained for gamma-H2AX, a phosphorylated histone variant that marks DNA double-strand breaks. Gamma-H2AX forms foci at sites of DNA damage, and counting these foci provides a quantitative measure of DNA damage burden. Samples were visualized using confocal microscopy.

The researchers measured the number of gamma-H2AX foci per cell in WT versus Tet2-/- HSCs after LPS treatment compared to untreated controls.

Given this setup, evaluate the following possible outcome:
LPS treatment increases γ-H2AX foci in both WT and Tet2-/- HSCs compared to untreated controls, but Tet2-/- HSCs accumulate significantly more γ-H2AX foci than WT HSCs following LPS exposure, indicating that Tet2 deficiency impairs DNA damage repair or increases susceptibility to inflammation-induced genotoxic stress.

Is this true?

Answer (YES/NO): NO